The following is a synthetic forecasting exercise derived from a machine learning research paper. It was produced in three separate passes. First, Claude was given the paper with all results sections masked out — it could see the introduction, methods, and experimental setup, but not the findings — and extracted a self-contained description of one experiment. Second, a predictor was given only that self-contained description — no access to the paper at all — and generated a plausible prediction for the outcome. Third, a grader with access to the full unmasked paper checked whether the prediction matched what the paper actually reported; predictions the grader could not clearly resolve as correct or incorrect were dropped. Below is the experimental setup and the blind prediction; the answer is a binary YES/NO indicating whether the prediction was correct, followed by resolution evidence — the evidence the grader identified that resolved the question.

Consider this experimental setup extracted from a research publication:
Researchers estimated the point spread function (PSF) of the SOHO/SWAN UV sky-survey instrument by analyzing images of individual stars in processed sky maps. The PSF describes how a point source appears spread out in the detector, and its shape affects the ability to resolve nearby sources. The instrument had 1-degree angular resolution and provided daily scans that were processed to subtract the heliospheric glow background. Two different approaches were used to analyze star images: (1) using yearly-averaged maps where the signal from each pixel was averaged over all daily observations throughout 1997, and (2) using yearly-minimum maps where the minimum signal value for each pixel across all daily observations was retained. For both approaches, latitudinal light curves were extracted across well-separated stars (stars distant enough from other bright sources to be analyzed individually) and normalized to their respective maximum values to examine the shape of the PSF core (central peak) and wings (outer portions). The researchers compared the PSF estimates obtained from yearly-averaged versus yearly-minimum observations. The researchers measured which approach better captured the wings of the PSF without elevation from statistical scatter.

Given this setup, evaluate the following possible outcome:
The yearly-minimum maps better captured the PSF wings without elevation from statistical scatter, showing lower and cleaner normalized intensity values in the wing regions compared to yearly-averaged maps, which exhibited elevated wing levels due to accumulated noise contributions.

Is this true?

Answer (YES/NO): YES